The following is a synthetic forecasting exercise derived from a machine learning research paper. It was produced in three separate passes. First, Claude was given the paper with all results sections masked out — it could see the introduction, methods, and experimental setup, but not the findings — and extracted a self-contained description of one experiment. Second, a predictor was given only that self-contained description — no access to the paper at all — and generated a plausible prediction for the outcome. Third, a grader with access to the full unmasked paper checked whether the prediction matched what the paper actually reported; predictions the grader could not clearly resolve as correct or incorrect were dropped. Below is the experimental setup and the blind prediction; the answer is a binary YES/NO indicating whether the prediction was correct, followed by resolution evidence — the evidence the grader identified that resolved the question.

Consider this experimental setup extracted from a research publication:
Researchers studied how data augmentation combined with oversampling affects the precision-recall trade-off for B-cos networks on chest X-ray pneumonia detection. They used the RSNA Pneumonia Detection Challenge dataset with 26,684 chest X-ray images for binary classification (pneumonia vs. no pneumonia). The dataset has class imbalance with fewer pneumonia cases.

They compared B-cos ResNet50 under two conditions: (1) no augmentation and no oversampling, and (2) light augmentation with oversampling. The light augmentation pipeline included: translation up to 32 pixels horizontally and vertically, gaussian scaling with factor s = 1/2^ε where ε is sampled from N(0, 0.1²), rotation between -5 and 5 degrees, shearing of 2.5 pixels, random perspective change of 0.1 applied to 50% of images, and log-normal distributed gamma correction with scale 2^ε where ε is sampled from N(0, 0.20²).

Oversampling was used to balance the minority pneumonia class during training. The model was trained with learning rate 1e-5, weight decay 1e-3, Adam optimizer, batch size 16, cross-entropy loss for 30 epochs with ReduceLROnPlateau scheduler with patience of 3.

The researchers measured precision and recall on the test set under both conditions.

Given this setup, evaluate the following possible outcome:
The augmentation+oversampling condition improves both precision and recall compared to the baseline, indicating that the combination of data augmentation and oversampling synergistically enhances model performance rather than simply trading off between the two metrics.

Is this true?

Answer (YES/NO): NO